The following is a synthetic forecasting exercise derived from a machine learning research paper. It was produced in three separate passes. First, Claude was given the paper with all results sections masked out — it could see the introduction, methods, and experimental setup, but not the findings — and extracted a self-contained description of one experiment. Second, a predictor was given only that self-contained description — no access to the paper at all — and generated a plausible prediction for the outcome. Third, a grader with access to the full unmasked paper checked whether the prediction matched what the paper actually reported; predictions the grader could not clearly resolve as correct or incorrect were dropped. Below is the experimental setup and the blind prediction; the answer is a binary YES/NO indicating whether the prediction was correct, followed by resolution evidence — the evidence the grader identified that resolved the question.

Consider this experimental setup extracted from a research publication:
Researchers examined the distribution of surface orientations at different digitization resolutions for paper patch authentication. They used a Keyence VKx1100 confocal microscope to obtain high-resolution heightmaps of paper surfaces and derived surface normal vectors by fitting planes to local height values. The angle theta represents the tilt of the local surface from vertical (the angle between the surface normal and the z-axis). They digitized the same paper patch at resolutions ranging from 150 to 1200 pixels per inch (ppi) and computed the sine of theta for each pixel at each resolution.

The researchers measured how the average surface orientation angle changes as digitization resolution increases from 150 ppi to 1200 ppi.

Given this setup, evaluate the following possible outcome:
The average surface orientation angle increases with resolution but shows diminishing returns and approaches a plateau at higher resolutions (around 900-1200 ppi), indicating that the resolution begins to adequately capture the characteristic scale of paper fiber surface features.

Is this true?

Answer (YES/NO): NO